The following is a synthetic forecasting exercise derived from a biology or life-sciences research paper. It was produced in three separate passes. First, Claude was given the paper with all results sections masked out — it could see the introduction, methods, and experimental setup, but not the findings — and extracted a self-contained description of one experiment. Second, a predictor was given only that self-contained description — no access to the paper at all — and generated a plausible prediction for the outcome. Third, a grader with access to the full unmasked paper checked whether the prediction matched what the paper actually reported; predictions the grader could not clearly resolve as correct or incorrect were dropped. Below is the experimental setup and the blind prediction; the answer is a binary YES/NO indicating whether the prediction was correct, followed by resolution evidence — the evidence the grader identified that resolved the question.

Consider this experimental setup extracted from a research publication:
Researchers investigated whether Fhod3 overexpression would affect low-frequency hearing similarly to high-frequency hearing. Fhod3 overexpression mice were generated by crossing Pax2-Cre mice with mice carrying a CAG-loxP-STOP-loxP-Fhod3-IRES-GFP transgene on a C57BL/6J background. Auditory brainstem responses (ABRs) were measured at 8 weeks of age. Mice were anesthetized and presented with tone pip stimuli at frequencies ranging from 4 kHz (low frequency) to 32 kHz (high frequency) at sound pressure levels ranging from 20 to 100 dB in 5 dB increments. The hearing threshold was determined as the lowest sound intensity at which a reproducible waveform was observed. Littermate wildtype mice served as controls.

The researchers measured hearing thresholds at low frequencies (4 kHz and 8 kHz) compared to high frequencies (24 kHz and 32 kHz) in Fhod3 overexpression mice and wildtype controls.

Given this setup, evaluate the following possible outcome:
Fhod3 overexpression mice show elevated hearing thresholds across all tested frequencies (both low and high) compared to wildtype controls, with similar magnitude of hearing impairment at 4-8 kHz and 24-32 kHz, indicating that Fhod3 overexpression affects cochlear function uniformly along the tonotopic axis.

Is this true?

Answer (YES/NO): NO